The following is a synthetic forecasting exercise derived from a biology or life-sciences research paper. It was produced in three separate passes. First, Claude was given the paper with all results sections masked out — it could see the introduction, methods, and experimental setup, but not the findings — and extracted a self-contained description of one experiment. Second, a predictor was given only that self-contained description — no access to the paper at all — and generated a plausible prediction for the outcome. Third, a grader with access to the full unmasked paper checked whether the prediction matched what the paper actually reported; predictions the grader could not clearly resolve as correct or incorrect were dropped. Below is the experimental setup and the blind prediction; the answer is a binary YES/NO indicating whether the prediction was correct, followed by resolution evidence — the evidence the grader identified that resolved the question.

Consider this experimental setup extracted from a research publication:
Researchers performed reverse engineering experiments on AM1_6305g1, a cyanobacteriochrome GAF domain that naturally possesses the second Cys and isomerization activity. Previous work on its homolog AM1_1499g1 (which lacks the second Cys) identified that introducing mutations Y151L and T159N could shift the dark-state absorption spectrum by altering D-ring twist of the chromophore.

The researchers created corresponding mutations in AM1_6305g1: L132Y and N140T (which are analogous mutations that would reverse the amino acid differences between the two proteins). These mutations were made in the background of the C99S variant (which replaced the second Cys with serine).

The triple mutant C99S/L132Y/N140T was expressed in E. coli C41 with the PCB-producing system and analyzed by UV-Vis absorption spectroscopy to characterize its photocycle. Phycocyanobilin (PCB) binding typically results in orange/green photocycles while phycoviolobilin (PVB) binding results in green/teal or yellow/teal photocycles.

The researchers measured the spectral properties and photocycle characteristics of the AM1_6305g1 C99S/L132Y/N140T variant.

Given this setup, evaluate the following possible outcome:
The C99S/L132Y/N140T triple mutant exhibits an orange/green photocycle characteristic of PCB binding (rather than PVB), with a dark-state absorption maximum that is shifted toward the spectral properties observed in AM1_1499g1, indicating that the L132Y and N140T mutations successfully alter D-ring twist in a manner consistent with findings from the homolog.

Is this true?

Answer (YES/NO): NO